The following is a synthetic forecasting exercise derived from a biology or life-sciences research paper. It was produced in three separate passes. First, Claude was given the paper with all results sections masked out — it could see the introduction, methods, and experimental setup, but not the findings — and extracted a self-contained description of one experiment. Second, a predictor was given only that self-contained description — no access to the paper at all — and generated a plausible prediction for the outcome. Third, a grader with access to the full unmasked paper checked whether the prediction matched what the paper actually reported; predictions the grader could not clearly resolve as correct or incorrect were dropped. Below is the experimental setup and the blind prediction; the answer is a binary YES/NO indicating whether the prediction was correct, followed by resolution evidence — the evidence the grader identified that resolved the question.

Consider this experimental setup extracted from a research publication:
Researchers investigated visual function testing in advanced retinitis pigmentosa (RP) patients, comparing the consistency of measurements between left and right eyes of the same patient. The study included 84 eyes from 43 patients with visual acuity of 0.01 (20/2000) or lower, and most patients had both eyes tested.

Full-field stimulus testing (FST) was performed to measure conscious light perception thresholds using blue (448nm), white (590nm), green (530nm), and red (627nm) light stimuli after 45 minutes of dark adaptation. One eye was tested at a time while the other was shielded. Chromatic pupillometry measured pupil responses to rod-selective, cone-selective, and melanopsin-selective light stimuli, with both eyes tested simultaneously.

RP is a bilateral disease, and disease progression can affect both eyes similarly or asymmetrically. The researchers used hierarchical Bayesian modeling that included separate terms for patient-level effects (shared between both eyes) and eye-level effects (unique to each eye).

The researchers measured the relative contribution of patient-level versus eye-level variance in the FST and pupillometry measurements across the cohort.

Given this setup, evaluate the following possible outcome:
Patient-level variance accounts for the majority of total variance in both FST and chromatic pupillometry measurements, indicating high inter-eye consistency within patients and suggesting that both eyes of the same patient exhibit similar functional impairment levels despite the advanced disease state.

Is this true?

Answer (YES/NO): YES